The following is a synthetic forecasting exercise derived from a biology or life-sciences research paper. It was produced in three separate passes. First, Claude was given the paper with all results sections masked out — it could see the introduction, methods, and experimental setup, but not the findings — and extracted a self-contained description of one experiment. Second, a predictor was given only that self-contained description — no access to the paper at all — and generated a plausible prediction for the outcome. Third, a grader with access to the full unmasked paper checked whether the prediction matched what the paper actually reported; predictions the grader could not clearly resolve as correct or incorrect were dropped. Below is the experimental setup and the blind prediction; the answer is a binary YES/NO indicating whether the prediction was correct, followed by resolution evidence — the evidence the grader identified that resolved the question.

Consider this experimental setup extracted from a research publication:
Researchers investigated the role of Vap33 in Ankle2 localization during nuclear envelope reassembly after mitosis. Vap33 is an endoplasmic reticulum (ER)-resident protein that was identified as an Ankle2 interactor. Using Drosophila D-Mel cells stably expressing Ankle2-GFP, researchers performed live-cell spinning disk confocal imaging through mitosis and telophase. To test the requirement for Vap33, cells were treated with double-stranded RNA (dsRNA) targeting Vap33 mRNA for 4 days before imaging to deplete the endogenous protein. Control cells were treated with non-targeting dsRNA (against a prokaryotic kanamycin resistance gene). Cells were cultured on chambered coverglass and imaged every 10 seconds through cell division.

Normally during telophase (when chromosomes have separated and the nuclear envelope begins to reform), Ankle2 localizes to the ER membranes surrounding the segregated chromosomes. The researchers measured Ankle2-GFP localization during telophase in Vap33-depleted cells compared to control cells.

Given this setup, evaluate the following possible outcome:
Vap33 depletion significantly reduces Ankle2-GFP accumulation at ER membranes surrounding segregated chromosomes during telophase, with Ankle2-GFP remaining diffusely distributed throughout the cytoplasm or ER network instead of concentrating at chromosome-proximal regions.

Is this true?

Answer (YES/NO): YES